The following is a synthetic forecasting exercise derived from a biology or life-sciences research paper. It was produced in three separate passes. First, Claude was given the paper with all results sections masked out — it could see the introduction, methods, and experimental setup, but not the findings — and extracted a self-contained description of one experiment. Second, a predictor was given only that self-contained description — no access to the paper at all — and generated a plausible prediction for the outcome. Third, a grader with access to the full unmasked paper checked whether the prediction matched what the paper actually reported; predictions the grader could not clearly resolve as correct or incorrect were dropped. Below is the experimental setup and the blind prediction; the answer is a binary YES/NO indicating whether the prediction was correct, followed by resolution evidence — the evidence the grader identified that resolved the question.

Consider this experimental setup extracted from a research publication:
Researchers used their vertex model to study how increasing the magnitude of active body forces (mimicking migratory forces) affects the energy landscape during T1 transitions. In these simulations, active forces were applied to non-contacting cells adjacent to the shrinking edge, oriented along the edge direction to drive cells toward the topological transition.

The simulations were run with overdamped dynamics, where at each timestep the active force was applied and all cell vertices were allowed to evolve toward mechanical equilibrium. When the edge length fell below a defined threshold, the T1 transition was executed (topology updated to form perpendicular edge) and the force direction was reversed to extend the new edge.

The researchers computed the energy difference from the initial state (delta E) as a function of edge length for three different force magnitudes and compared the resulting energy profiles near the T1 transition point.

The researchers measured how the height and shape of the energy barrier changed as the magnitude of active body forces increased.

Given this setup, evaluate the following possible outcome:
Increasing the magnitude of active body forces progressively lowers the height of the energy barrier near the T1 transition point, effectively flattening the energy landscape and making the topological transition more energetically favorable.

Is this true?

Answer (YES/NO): NO